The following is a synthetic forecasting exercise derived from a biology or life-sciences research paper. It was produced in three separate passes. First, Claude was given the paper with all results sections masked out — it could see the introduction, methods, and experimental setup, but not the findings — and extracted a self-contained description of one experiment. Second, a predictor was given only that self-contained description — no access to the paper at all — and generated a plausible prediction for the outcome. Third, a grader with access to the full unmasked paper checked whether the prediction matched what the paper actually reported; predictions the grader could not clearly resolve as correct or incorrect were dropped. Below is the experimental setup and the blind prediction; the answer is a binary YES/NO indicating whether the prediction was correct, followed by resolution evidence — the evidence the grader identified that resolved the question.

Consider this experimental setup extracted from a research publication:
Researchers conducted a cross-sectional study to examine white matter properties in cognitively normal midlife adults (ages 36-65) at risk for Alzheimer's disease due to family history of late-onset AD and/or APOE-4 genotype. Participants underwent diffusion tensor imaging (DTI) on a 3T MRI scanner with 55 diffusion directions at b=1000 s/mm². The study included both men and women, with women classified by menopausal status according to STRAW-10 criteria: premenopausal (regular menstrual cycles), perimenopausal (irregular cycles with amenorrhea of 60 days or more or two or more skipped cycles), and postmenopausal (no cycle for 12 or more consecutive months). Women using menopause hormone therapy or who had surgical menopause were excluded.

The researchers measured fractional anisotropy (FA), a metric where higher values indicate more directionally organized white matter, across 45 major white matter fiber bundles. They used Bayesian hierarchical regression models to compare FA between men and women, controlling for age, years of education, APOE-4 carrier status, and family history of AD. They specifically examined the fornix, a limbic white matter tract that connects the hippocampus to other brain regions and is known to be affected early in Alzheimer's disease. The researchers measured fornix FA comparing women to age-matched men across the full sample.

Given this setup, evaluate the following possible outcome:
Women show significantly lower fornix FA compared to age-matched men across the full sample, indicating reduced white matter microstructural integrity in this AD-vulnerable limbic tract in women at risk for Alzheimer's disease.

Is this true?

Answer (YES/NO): NO